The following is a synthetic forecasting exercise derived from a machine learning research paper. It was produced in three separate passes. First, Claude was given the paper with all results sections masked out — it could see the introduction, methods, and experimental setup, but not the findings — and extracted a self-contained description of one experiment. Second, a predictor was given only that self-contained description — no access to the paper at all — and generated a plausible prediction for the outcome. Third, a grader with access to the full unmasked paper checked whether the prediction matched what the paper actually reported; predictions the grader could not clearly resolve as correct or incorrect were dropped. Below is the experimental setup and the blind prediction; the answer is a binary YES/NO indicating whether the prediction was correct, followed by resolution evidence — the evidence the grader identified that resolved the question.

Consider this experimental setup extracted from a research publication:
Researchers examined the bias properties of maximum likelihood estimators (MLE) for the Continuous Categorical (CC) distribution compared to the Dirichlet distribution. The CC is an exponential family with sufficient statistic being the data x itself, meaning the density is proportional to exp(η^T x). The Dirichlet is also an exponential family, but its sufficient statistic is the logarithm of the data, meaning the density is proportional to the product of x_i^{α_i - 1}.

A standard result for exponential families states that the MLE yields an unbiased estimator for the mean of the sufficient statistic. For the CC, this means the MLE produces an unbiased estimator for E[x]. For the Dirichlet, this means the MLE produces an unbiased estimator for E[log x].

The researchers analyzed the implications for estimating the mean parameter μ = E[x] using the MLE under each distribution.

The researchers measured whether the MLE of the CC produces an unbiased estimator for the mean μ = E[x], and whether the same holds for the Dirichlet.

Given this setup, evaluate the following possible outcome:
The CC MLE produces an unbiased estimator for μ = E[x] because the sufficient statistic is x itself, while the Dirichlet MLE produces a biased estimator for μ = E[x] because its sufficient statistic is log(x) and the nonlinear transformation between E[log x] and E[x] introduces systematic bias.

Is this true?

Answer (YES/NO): YES